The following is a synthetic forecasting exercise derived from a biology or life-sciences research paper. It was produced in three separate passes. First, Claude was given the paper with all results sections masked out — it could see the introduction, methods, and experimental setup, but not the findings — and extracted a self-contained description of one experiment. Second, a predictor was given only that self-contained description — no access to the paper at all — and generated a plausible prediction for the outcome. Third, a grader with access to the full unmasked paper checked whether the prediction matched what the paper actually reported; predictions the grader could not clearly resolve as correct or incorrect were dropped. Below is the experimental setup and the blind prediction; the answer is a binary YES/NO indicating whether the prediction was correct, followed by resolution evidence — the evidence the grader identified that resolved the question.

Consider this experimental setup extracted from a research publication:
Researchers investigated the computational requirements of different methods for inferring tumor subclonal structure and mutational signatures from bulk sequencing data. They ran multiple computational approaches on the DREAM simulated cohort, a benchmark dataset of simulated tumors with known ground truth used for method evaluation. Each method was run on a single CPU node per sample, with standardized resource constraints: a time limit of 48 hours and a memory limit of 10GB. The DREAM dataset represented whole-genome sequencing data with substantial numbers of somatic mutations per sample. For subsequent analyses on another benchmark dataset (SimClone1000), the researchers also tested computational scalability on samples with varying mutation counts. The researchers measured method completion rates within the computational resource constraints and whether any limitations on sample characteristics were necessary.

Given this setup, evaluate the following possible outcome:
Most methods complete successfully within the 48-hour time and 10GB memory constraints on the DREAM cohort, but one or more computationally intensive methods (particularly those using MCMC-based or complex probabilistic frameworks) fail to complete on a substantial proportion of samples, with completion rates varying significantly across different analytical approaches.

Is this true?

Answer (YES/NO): YES